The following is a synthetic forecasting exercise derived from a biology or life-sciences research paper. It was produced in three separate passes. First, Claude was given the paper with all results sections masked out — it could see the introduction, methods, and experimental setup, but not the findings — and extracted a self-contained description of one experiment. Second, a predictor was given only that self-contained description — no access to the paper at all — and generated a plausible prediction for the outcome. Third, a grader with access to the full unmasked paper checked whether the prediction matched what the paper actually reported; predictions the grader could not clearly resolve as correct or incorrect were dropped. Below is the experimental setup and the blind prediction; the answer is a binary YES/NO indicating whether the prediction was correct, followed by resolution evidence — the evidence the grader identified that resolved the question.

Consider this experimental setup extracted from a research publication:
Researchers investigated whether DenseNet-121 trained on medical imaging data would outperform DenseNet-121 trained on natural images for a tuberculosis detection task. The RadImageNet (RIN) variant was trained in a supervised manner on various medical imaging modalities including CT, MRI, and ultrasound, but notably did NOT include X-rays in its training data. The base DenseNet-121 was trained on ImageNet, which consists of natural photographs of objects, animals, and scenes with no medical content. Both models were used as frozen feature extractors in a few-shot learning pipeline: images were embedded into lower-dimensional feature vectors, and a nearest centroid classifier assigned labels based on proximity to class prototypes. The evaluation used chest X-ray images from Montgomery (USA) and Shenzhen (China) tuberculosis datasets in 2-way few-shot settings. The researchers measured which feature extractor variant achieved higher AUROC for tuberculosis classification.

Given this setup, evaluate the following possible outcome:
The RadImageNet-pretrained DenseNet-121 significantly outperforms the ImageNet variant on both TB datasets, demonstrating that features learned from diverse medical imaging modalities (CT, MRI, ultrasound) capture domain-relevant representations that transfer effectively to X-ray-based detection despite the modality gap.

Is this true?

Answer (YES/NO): NO